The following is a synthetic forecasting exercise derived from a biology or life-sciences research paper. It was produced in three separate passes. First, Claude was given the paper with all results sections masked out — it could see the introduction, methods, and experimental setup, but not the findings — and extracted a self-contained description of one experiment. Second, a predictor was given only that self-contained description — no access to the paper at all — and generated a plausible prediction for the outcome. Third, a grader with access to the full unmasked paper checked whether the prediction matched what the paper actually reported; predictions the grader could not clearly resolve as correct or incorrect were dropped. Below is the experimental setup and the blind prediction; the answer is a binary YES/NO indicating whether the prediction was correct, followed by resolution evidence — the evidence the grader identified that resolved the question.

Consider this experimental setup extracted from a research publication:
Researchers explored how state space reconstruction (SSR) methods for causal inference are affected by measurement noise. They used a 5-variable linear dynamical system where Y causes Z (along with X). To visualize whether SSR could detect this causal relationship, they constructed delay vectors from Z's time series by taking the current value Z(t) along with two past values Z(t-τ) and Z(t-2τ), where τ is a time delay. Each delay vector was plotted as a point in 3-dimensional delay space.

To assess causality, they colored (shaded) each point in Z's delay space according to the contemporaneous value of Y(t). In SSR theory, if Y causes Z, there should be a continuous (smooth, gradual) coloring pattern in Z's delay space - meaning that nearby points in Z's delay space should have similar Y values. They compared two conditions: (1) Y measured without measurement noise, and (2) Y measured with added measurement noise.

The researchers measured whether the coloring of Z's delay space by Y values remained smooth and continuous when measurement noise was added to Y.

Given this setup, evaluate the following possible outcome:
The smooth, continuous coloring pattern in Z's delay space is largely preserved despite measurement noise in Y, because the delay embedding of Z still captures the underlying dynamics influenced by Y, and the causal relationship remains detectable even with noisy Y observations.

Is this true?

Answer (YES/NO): NO